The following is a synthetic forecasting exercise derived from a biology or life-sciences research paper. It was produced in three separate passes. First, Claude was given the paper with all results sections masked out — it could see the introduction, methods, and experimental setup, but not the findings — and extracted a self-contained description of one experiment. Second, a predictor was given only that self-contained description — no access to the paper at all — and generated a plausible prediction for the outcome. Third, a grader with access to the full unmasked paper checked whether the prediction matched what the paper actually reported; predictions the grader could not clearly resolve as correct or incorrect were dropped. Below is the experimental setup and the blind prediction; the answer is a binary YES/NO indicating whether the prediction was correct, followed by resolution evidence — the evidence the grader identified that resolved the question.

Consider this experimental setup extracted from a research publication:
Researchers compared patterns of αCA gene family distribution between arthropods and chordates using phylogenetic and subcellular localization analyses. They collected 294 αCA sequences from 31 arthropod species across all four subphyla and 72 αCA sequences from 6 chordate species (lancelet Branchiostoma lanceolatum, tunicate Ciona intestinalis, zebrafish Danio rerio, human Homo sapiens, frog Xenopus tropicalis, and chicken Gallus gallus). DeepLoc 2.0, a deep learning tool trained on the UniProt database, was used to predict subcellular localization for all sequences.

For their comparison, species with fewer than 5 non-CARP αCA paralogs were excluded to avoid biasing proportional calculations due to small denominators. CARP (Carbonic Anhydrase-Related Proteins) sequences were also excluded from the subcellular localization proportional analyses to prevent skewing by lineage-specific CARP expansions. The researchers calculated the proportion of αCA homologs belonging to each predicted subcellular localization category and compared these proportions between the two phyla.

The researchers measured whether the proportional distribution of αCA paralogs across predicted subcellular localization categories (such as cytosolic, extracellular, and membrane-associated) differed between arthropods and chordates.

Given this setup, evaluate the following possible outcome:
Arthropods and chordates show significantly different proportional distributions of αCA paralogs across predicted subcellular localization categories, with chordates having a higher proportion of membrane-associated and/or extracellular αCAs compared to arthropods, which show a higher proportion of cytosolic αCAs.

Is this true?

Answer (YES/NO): NO